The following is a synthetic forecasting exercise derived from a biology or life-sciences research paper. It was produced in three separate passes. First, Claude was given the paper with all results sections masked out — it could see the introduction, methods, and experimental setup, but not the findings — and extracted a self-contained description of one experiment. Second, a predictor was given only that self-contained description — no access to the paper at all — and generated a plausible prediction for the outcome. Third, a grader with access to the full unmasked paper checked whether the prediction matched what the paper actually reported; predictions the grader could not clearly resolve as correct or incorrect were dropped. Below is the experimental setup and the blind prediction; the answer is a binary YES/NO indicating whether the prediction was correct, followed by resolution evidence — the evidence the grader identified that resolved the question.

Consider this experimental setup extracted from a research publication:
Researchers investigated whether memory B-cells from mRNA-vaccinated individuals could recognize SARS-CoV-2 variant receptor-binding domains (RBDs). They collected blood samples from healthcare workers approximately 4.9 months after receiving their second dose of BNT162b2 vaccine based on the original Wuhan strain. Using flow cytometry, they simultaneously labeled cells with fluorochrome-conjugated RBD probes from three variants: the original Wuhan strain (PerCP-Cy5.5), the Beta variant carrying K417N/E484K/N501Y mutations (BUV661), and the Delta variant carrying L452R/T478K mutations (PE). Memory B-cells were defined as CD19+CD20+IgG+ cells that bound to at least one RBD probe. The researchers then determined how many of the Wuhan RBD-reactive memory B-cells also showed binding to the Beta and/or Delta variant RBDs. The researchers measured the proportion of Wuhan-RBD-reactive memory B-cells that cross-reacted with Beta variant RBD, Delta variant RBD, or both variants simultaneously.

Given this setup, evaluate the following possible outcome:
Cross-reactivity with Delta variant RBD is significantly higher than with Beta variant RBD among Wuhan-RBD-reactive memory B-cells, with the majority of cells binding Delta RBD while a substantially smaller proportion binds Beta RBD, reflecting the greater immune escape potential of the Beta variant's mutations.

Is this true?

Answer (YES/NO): NO